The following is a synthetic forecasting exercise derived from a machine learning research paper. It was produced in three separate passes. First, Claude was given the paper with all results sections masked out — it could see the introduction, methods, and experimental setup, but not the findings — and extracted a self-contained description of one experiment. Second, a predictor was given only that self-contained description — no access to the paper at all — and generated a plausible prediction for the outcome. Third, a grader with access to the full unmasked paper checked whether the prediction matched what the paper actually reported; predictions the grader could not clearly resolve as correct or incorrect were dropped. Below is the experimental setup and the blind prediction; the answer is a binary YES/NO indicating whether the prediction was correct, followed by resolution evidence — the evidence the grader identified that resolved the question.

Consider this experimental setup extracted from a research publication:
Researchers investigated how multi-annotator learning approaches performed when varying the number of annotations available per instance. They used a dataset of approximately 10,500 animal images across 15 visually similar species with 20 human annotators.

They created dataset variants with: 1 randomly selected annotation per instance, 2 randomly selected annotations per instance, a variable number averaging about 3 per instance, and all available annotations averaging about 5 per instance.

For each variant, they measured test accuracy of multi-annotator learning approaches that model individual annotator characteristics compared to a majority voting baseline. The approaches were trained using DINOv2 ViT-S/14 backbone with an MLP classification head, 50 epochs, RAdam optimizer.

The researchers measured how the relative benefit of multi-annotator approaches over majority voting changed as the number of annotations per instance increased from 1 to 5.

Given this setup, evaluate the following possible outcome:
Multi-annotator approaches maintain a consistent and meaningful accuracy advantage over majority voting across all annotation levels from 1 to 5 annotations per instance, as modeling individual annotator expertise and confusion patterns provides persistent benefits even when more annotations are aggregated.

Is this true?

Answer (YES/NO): NO